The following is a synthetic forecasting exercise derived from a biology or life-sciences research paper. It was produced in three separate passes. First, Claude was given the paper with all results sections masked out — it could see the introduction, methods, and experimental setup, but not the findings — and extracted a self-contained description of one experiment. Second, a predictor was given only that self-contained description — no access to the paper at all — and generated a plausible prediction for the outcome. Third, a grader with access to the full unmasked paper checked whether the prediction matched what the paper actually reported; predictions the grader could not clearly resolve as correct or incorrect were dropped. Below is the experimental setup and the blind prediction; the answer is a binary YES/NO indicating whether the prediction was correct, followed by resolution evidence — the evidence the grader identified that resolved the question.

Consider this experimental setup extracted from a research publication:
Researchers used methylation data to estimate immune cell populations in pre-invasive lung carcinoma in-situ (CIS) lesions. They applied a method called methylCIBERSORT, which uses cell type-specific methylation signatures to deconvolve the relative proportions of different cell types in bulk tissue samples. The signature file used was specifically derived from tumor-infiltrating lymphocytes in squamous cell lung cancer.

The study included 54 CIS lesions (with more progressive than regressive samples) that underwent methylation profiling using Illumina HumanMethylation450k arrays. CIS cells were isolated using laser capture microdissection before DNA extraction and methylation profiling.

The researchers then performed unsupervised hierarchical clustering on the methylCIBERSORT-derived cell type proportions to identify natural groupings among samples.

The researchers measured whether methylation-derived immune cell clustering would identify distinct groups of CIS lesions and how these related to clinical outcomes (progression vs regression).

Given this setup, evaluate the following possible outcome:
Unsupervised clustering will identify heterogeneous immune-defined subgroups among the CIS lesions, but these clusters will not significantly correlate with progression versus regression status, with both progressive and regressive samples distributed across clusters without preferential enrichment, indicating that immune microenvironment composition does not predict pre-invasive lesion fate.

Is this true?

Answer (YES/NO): NO